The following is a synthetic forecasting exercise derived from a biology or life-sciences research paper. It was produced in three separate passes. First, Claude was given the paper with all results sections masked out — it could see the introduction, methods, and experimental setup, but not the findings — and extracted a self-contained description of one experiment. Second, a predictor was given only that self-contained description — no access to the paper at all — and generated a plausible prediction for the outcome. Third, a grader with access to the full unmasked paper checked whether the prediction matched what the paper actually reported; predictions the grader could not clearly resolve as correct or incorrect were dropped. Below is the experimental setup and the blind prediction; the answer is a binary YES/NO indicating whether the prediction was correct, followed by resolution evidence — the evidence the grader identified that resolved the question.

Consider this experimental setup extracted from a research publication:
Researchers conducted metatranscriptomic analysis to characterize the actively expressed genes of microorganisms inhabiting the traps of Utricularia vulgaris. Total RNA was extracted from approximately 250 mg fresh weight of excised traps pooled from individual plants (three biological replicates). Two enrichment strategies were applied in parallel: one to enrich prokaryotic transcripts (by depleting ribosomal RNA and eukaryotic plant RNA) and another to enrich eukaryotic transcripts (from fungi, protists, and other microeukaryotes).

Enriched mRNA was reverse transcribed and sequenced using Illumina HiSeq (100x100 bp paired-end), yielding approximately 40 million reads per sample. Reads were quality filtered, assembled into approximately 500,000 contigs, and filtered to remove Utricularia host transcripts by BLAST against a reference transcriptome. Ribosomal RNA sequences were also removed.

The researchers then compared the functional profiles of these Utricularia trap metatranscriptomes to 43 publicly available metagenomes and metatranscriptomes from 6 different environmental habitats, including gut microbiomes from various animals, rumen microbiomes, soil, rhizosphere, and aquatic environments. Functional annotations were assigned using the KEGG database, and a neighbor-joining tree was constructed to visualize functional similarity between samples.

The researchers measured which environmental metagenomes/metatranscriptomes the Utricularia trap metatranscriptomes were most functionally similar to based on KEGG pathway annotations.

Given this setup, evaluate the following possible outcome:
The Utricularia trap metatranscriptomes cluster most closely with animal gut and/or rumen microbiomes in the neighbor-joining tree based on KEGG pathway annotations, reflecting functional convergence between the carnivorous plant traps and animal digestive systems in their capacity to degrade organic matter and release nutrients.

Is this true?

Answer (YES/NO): NO